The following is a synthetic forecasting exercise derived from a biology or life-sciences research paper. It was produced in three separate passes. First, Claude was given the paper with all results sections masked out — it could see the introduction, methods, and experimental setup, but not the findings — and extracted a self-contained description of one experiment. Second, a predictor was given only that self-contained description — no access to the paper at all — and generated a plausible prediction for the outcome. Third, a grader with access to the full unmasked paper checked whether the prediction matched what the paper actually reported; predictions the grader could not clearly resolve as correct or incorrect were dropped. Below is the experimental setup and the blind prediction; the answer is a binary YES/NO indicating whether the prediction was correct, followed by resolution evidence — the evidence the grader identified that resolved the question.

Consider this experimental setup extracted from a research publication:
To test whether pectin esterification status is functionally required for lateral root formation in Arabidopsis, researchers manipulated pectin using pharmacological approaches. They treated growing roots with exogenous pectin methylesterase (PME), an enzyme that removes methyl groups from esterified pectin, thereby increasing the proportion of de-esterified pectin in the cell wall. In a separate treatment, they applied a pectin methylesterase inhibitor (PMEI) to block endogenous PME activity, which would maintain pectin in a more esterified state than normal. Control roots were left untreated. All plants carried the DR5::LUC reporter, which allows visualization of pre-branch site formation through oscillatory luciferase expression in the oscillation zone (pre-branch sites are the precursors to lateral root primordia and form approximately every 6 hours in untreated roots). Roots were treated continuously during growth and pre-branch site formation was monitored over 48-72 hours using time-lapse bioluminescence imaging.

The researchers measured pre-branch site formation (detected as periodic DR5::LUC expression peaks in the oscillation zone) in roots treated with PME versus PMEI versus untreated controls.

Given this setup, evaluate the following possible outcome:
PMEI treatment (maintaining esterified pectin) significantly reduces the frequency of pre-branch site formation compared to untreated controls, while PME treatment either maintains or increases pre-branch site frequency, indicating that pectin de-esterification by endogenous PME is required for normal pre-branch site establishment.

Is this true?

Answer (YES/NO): NO